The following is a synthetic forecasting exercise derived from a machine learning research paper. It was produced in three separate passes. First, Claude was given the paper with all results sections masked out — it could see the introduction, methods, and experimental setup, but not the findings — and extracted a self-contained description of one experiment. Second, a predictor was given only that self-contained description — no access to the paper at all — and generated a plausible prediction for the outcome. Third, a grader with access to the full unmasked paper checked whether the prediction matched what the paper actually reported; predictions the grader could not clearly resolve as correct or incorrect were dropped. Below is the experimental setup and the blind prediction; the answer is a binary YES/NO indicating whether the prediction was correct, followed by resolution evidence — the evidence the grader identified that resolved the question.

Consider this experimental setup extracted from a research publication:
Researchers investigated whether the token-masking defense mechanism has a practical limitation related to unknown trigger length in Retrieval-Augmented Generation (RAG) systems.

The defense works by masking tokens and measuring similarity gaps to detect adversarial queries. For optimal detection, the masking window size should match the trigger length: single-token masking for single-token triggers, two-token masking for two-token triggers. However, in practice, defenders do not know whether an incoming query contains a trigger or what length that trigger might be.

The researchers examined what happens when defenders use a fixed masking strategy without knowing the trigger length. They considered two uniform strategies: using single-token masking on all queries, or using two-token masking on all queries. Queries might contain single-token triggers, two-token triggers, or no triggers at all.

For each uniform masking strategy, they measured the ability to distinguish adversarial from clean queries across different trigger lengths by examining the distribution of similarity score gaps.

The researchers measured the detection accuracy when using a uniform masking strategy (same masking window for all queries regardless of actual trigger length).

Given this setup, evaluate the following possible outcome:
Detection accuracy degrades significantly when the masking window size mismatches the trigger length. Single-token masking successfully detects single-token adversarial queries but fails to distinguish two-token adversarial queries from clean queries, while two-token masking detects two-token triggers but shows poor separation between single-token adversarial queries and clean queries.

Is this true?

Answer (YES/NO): YES